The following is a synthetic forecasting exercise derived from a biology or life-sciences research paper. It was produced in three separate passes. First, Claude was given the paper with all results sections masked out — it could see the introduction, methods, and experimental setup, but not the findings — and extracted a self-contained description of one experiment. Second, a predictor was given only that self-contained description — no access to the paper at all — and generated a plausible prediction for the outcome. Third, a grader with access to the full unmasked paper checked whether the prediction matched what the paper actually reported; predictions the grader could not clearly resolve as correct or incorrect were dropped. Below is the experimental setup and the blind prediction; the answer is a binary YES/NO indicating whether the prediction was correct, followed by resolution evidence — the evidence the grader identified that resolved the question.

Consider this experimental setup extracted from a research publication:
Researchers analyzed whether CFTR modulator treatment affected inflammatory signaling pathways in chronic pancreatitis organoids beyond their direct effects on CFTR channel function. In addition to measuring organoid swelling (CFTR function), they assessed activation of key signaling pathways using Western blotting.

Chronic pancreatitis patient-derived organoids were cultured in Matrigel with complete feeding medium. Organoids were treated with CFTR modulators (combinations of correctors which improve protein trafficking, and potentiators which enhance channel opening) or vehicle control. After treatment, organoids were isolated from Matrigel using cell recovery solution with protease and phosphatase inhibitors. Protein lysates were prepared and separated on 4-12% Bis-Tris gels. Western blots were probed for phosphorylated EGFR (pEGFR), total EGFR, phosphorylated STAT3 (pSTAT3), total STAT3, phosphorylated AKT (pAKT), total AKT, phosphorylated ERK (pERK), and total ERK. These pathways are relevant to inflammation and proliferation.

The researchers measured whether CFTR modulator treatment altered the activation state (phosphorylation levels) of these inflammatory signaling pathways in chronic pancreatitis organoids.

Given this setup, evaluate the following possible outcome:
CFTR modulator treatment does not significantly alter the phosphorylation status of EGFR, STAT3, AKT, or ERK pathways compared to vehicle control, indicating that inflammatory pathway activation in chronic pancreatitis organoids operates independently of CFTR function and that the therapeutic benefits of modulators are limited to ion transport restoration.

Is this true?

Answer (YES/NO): NO